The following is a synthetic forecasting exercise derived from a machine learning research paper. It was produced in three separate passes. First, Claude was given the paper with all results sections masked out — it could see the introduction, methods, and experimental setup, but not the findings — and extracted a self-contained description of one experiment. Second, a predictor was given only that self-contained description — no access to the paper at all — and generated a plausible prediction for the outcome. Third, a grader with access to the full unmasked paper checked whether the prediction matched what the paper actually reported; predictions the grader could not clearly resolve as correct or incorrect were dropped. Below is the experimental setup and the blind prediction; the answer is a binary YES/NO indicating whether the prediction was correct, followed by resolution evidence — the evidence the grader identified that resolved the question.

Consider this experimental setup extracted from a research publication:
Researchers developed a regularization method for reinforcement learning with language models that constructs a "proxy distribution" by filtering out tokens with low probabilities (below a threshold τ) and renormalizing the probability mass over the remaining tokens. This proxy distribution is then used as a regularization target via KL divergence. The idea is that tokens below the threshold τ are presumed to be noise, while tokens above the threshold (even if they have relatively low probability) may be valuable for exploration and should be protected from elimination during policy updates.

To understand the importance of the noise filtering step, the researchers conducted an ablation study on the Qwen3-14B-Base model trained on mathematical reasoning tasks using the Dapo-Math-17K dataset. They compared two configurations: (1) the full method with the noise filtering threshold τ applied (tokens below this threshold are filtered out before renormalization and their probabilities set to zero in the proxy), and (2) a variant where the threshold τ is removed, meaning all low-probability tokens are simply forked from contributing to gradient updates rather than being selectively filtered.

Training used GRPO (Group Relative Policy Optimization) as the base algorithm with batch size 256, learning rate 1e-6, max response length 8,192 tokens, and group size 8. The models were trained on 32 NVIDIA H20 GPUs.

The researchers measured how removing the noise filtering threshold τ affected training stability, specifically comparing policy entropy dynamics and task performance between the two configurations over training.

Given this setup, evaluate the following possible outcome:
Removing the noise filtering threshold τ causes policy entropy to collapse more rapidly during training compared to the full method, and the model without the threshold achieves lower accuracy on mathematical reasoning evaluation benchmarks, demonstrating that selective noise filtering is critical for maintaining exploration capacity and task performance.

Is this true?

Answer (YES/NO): NO